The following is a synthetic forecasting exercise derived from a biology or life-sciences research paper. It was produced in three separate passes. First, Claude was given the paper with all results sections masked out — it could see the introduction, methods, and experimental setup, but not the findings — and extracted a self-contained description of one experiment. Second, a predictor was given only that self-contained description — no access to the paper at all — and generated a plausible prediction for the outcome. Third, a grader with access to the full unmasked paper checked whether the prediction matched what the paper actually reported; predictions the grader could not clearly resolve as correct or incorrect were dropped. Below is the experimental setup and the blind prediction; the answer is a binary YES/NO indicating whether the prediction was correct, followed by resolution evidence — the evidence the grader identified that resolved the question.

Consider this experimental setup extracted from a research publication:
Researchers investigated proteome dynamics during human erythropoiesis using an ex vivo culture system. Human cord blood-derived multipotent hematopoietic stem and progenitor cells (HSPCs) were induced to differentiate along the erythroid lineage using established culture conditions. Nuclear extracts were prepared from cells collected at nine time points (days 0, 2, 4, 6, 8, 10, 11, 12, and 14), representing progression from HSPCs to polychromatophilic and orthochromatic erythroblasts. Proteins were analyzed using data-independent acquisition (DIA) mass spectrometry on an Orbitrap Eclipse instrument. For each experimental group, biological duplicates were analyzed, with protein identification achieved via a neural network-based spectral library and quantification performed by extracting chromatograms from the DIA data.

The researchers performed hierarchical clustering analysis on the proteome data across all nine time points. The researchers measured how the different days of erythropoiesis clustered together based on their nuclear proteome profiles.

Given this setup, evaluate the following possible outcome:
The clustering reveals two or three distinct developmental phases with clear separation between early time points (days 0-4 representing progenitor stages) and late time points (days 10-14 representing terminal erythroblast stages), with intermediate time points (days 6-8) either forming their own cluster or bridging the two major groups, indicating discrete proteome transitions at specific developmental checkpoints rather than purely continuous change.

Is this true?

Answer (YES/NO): NO